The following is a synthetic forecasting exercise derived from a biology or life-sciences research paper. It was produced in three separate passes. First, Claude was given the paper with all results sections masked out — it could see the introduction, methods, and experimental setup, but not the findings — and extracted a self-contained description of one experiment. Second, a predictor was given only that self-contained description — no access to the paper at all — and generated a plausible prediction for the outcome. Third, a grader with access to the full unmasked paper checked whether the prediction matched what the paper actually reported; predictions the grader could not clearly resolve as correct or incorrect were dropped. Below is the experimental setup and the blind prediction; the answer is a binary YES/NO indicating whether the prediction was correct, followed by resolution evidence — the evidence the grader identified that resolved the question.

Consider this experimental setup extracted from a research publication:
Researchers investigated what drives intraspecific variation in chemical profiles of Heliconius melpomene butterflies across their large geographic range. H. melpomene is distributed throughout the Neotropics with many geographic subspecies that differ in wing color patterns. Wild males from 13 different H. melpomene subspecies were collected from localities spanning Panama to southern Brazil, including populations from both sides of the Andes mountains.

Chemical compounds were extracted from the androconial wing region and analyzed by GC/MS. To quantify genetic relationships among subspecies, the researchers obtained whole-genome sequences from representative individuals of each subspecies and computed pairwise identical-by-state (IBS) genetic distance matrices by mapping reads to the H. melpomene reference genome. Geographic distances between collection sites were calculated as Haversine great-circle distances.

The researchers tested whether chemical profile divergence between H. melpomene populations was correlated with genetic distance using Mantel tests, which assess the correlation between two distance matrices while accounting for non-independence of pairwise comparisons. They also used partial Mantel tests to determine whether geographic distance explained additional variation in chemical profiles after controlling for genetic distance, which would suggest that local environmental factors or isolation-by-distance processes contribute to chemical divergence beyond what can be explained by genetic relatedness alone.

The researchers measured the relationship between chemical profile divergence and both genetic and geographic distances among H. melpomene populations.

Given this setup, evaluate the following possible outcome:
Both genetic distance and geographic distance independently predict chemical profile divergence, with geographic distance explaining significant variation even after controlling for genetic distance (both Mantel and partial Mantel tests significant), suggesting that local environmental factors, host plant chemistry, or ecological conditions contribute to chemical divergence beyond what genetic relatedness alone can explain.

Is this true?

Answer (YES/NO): NO